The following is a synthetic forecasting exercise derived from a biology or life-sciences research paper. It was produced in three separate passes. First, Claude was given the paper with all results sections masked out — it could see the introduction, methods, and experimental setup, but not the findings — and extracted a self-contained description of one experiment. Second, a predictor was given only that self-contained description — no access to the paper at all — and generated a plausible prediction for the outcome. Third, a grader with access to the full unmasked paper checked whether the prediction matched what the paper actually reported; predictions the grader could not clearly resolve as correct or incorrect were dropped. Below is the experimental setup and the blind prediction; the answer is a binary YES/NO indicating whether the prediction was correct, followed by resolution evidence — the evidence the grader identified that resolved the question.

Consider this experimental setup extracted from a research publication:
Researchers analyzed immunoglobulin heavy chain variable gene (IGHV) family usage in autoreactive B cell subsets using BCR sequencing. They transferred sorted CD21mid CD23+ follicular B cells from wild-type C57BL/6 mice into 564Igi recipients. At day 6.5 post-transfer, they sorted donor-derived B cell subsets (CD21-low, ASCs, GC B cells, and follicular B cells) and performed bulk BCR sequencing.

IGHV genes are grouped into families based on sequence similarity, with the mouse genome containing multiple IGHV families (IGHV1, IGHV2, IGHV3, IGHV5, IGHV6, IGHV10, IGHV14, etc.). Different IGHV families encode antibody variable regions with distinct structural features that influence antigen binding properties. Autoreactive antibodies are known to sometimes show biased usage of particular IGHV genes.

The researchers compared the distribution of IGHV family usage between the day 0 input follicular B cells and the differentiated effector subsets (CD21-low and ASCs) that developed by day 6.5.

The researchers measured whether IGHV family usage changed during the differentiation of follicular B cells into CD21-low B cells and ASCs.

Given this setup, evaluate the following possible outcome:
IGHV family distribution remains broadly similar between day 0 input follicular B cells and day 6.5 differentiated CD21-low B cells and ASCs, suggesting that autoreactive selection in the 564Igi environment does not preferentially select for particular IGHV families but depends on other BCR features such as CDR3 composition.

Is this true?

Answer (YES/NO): NO